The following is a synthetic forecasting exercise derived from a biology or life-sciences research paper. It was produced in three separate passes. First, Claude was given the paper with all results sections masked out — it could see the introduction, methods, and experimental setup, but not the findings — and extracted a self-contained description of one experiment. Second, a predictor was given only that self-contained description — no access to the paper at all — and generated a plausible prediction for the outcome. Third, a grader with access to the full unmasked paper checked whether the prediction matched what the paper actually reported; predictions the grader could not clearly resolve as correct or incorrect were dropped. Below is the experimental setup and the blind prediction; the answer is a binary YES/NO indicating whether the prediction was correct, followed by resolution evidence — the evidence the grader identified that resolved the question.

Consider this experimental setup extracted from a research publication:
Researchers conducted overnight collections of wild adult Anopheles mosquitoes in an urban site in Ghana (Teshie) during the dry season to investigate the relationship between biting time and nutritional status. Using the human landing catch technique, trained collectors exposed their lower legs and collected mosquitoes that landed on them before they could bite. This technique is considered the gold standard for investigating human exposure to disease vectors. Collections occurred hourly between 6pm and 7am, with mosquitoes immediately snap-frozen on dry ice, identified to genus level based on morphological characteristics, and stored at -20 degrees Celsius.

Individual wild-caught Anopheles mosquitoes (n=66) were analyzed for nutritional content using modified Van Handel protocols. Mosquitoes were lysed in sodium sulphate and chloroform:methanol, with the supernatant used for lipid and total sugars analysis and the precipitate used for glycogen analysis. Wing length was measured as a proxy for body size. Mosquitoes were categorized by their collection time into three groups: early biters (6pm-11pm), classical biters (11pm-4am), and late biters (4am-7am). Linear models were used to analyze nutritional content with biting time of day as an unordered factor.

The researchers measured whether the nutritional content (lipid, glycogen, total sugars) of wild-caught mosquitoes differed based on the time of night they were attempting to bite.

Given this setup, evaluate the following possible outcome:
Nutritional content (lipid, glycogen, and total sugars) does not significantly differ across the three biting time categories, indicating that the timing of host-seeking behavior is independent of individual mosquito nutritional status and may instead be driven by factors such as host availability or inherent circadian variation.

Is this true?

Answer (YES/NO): YES